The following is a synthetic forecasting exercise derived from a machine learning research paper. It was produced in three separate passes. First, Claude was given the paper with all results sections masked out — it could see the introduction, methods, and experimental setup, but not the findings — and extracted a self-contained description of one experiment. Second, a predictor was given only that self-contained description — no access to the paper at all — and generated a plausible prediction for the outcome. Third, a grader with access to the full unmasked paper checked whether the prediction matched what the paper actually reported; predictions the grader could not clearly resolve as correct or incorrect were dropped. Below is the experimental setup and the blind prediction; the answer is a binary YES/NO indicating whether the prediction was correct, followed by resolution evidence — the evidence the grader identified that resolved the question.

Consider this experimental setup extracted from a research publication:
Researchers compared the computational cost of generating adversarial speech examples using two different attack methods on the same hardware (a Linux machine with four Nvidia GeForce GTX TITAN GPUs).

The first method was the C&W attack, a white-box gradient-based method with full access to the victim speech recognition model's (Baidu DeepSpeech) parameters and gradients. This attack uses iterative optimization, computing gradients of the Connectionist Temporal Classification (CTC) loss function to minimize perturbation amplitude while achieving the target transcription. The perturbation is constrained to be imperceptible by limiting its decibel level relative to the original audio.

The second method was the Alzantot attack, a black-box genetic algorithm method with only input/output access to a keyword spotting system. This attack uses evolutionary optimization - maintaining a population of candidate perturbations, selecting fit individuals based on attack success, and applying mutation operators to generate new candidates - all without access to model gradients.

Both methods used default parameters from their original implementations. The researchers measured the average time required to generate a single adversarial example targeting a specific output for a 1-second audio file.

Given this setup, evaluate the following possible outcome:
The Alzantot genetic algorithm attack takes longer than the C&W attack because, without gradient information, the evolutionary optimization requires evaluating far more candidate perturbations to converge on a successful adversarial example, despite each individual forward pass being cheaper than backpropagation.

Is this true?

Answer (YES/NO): NO